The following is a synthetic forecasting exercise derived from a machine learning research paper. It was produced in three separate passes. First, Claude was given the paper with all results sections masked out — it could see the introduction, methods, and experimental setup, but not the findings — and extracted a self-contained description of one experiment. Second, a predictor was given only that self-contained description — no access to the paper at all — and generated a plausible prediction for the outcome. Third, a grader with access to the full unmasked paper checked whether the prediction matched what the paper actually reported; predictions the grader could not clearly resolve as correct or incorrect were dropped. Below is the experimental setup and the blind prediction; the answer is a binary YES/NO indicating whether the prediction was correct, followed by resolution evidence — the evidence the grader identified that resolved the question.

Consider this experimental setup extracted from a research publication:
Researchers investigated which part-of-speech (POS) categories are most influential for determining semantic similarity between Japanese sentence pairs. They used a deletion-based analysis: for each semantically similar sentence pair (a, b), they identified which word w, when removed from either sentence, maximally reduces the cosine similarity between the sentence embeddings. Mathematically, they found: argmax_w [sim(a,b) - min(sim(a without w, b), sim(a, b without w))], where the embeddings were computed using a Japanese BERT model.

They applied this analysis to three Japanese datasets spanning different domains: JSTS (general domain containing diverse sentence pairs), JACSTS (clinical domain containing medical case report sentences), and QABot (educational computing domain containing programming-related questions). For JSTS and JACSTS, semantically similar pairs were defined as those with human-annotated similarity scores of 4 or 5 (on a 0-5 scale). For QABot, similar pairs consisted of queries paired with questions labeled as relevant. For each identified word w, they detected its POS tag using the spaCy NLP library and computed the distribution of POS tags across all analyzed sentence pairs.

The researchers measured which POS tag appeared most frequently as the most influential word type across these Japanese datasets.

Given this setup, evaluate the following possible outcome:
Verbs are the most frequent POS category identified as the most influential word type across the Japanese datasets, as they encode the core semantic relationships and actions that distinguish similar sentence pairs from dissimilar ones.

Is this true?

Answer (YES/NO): NO